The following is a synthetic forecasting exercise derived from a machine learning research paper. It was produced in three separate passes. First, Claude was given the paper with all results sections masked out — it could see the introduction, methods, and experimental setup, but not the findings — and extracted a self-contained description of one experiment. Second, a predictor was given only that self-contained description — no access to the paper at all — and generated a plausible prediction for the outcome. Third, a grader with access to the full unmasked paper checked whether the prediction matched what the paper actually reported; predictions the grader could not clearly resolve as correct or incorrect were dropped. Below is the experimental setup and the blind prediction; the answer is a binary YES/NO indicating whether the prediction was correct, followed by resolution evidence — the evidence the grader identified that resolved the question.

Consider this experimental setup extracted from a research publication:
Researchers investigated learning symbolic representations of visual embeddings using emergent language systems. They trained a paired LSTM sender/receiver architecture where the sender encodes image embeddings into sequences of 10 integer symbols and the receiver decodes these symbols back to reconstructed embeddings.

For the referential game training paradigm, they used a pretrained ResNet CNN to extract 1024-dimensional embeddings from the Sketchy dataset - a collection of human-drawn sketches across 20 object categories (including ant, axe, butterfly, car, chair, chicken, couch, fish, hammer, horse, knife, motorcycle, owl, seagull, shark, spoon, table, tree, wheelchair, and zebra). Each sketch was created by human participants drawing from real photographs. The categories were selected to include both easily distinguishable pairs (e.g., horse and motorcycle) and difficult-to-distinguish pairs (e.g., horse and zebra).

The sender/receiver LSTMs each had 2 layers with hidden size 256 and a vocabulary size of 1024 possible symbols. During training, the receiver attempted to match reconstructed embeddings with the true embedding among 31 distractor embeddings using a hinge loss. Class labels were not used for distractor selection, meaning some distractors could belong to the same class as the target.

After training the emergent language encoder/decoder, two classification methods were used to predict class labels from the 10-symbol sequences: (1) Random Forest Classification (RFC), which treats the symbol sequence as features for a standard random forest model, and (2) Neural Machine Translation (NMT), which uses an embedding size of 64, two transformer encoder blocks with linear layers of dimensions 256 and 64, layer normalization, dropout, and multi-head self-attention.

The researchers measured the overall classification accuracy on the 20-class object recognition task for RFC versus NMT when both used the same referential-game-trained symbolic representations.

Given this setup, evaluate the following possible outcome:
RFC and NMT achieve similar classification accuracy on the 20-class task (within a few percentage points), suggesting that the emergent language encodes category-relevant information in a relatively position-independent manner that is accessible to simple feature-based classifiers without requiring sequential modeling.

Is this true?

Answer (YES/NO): YES